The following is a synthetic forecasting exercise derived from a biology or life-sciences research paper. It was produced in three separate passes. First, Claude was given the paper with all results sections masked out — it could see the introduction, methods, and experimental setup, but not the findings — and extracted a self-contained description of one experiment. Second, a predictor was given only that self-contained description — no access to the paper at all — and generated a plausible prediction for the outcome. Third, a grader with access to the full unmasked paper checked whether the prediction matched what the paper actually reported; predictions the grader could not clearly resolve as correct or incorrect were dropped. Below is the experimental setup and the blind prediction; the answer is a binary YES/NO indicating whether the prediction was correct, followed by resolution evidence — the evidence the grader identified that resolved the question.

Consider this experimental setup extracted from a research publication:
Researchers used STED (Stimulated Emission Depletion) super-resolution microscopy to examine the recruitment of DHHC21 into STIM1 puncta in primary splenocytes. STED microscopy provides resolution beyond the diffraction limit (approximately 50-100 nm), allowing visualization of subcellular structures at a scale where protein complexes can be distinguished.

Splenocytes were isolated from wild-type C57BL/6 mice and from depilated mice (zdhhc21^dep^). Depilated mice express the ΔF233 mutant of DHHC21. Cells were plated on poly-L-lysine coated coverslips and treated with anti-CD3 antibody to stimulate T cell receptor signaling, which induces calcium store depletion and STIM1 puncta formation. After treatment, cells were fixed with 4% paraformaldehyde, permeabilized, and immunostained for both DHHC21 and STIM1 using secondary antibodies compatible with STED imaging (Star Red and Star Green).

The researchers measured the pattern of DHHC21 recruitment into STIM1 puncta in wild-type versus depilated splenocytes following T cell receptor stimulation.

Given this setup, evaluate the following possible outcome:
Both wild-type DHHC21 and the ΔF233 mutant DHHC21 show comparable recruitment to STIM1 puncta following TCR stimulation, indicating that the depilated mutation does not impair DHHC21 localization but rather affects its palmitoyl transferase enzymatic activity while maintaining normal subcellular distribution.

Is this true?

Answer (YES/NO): NO